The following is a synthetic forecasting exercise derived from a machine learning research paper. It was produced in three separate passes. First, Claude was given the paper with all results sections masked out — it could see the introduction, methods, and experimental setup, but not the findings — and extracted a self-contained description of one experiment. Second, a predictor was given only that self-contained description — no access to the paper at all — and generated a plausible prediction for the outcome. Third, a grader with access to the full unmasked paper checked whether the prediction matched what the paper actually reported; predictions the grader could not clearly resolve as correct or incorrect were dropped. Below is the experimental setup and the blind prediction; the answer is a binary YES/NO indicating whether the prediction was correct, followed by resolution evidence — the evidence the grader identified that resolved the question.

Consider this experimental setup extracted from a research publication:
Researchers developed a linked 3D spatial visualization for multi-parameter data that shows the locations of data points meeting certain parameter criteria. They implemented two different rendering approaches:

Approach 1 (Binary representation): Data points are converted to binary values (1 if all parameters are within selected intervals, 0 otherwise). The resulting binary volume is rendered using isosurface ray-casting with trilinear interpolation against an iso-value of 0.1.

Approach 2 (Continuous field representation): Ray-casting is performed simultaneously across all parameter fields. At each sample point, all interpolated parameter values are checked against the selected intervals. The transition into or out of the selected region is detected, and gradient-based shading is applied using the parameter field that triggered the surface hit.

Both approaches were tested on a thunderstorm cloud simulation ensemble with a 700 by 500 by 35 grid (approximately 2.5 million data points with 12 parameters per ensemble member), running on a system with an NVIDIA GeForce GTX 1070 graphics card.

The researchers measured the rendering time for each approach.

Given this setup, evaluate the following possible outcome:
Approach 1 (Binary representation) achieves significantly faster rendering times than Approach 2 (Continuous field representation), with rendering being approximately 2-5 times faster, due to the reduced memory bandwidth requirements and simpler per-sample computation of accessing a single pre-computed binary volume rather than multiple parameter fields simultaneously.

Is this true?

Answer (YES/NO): NO